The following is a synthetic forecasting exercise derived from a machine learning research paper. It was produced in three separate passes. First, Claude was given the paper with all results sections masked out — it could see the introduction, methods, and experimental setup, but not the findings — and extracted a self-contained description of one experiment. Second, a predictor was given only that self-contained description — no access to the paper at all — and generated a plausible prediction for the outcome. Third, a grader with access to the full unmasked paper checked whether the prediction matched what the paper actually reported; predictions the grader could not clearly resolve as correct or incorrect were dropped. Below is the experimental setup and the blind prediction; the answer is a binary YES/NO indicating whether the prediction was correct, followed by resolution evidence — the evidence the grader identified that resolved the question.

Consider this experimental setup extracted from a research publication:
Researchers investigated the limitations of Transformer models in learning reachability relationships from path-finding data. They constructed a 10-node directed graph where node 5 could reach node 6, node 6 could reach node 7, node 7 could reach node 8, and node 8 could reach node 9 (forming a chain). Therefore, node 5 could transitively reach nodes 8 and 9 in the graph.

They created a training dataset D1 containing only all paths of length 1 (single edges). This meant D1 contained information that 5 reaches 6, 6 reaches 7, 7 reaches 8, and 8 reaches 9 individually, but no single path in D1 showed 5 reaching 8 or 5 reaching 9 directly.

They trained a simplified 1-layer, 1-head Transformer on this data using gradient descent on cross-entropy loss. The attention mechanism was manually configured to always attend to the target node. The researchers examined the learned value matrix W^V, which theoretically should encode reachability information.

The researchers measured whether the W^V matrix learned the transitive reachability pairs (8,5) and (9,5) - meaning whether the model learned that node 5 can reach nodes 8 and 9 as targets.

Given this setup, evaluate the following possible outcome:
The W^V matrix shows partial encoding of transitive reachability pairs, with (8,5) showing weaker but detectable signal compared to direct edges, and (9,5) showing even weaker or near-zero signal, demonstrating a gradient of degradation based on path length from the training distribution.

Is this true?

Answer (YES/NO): NO